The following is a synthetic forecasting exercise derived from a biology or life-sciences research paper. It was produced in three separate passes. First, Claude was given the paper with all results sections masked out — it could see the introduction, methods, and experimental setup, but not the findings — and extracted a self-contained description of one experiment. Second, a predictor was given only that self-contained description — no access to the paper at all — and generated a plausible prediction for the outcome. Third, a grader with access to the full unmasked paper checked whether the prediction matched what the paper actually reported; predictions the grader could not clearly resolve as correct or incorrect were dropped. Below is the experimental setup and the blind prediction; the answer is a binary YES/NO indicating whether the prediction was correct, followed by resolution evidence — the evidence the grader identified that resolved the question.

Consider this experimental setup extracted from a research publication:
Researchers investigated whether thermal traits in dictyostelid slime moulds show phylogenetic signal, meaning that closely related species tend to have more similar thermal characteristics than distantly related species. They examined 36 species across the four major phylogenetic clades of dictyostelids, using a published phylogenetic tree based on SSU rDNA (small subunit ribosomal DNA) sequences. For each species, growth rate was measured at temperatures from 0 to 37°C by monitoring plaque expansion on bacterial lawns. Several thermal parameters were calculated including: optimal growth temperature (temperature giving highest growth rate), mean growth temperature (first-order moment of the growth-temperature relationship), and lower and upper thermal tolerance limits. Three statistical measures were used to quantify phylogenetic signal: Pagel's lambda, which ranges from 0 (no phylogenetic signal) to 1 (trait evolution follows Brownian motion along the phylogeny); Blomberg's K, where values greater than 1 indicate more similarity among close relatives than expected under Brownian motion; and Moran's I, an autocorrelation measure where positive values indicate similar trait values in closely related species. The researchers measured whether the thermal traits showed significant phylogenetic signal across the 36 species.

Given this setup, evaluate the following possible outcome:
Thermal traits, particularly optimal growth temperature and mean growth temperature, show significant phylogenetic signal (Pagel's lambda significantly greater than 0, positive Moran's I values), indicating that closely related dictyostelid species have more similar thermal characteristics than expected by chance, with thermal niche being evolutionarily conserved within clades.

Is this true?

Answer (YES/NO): YES